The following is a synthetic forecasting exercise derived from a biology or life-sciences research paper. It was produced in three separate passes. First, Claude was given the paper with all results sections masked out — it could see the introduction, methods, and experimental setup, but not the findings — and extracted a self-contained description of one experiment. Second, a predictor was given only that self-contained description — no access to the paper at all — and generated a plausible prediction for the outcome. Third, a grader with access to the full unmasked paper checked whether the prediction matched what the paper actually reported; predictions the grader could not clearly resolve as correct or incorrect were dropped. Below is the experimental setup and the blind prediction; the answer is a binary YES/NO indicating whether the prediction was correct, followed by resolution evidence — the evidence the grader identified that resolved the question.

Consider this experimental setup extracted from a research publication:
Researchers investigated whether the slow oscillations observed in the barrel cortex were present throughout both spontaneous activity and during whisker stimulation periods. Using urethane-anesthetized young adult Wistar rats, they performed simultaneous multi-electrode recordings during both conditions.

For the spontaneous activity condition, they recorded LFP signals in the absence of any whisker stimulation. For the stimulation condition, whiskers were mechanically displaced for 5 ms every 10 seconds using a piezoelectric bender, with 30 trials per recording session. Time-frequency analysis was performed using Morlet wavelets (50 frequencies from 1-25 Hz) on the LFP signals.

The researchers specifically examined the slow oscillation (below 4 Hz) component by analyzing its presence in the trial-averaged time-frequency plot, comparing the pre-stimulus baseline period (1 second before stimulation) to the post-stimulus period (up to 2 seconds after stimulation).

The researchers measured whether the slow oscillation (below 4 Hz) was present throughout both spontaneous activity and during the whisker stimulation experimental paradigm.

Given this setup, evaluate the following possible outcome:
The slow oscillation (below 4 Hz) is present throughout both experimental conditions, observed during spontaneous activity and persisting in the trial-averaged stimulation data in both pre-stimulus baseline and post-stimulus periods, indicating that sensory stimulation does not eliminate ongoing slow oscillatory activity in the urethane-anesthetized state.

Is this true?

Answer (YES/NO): YES